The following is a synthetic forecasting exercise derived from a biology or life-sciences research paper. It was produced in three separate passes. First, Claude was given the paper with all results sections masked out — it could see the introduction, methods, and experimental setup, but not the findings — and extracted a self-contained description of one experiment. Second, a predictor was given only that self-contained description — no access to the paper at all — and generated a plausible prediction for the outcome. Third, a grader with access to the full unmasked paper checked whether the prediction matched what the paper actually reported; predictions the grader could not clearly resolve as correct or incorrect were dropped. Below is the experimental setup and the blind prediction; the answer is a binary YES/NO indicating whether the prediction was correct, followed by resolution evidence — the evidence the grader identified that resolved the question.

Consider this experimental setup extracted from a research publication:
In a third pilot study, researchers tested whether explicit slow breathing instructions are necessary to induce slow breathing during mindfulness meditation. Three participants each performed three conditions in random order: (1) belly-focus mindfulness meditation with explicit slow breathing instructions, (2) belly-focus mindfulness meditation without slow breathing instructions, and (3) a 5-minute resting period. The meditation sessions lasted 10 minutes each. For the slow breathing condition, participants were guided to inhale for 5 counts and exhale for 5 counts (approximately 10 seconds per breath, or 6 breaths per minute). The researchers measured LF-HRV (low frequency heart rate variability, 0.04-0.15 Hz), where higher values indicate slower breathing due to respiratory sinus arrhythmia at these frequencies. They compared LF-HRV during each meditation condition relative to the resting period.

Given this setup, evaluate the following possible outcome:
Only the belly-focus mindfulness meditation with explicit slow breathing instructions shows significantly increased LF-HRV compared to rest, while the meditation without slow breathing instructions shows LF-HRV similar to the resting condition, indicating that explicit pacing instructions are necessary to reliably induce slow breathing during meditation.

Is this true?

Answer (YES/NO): YES